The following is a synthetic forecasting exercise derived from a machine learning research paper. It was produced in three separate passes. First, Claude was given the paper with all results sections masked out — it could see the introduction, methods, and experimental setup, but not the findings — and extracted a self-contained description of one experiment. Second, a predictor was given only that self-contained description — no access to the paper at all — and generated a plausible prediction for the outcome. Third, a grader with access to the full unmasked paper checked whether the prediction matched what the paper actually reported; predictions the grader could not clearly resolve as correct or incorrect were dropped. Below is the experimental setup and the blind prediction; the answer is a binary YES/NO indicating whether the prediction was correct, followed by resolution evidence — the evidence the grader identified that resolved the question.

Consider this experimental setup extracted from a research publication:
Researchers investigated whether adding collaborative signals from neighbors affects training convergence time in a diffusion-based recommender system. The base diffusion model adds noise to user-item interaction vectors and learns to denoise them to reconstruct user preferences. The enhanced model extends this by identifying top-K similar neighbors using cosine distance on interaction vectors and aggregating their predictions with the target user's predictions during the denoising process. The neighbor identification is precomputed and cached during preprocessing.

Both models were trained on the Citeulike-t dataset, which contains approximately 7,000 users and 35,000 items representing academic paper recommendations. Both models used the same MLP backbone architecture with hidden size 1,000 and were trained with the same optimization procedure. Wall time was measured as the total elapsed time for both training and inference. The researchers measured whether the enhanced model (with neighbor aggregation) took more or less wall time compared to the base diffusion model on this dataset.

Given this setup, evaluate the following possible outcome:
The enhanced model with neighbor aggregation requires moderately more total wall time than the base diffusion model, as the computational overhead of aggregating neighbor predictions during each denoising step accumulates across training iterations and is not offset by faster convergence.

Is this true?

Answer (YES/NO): NO